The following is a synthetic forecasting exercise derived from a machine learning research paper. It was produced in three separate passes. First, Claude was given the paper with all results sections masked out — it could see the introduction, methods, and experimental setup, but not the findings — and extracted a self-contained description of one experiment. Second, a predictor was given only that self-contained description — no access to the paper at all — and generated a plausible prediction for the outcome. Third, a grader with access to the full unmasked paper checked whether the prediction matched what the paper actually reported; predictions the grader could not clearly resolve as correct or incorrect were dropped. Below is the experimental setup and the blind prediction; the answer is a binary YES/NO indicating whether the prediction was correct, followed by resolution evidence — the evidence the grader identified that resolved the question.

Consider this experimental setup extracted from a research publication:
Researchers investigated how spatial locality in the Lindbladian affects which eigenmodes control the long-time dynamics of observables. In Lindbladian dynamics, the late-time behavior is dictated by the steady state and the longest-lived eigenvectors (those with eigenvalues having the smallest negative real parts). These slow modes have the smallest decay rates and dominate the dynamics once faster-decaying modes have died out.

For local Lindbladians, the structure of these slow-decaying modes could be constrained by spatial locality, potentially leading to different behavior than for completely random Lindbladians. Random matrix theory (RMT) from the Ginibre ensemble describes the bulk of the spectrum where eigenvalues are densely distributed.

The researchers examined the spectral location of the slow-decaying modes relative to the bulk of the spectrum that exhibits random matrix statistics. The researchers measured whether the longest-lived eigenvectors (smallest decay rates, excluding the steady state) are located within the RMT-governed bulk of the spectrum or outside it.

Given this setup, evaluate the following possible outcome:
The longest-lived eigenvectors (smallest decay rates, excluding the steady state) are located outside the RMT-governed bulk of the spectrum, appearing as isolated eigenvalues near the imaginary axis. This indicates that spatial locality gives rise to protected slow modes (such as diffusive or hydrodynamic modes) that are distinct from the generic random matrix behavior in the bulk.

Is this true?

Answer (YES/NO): YES